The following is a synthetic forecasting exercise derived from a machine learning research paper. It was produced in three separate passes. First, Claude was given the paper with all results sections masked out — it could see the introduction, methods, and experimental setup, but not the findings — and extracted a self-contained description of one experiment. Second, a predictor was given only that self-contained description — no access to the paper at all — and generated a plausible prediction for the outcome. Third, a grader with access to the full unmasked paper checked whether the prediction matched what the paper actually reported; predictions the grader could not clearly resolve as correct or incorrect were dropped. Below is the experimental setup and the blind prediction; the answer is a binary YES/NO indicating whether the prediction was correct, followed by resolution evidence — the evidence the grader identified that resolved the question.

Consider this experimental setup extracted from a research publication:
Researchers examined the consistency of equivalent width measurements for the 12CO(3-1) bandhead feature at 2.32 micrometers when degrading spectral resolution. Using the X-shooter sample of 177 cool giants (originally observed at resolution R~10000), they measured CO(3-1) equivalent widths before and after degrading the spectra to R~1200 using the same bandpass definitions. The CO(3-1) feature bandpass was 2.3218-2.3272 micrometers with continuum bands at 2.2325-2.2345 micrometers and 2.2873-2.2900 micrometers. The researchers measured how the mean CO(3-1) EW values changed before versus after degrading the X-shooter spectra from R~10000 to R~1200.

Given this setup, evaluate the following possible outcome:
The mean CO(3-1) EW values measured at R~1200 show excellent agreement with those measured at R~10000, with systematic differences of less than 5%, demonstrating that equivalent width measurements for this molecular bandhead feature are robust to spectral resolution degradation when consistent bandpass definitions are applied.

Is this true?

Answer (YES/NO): YES